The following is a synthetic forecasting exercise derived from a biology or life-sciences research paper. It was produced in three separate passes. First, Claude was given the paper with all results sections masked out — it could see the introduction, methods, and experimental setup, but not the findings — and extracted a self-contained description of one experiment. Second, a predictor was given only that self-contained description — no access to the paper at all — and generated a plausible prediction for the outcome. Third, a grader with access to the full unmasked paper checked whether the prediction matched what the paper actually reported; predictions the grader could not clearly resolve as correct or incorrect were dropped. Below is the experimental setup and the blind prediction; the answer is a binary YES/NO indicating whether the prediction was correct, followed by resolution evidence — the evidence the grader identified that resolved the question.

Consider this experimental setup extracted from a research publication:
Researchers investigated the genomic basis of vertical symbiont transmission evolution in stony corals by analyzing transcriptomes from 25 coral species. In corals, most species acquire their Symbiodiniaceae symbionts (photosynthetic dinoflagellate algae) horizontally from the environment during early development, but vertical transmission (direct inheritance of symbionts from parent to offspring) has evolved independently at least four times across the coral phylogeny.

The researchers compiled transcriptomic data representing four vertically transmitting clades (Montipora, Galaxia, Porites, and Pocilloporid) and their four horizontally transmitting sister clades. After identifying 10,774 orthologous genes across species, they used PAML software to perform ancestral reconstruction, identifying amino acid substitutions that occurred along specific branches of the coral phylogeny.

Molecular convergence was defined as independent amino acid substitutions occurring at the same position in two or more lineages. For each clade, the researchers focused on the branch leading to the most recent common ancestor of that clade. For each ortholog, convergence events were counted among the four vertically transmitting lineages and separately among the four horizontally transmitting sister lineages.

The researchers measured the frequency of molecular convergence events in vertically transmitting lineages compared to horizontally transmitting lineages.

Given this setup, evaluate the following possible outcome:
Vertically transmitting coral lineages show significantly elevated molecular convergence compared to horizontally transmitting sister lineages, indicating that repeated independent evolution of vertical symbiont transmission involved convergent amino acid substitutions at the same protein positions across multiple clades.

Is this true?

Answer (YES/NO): NO